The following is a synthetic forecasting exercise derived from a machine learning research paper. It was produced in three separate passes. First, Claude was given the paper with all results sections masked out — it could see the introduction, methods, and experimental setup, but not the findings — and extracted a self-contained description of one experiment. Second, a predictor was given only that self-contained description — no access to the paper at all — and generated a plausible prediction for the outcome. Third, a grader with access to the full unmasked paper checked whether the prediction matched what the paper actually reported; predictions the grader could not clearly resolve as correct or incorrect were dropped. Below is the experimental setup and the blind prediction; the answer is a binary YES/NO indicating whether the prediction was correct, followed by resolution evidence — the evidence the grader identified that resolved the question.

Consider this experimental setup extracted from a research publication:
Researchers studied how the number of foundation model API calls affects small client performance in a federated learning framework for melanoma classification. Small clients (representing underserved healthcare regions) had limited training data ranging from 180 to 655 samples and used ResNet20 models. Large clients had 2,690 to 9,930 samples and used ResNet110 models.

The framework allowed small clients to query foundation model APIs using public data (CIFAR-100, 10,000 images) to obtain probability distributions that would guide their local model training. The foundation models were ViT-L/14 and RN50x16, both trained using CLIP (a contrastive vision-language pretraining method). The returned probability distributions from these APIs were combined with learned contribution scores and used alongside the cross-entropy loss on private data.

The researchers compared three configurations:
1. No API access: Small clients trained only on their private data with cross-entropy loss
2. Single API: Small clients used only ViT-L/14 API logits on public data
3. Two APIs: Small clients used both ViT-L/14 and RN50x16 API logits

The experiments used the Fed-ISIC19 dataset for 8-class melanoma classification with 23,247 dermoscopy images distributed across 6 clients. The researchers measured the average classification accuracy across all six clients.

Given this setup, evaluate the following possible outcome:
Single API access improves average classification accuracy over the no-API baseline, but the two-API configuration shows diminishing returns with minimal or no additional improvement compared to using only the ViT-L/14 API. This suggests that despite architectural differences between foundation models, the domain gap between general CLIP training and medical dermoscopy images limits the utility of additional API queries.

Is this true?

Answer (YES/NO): NO